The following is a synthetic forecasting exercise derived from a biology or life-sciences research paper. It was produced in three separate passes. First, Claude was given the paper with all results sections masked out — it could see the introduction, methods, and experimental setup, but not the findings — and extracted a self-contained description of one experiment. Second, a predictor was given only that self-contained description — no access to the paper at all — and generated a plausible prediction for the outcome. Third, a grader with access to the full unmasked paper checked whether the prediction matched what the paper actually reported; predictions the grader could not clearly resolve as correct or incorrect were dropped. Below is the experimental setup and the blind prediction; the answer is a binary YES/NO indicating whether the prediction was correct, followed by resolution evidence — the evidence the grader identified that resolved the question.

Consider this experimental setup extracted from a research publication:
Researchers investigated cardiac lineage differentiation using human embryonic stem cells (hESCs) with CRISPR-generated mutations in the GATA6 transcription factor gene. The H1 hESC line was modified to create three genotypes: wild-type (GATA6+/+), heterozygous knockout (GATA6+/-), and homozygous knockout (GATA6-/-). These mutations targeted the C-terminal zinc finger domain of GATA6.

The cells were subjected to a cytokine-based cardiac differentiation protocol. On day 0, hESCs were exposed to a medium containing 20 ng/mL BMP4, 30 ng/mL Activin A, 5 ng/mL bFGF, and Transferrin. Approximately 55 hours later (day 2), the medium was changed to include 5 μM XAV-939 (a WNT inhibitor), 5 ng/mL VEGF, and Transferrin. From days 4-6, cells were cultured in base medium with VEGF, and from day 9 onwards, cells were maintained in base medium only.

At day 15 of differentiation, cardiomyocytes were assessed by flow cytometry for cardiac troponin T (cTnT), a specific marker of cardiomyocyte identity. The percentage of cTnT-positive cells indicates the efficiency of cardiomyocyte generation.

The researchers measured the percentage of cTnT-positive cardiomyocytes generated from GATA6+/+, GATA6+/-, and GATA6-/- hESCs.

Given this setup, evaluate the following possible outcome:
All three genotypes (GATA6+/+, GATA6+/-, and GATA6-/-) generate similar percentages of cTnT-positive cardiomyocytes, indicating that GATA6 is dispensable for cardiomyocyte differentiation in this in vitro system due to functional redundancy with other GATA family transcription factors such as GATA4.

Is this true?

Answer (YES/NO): NO